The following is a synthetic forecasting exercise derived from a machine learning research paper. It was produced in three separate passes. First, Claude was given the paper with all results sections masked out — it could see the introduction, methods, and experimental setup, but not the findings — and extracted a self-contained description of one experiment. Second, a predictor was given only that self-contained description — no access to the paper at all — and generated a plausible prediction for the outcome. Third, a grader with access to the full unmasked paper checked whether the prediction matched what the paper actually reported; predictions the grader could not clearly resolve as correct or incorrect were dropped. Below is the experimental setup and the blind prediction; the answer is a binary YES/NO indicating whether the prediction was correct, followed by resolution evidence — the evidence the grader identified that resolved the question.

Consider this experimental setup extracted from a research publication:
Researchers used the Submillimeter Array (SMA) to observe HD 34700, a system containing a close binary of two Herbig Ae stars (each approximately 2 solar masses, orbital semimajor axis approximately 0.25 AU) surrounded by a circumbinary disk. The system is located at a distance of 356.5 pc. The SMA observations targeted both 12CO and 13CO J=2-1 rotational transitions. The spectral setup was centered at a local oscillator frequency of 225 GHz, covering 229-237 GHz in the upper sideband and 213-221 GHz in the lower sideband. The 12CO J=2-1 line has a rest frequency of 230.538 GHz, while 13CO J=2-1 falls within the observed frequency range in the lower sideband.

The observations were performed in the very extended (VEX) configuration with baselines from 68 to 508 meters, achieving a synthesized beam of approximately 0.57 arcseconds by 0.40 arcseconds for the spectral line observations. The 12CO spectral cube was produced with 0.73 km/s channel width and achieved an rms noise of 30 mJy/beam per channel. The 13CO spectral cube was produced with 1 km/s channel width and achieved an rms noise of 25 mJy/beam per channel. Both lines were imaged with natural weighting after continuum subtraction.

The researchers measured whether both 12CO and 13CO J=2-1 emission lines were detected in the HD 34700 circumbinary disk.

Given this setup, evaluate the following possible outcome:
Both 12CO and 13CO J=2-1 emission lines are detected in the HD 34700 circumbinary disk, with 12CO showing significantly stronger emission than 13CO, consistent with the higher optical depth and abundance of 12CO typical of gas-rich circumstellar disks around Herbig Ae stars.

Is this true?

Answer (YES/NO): NO